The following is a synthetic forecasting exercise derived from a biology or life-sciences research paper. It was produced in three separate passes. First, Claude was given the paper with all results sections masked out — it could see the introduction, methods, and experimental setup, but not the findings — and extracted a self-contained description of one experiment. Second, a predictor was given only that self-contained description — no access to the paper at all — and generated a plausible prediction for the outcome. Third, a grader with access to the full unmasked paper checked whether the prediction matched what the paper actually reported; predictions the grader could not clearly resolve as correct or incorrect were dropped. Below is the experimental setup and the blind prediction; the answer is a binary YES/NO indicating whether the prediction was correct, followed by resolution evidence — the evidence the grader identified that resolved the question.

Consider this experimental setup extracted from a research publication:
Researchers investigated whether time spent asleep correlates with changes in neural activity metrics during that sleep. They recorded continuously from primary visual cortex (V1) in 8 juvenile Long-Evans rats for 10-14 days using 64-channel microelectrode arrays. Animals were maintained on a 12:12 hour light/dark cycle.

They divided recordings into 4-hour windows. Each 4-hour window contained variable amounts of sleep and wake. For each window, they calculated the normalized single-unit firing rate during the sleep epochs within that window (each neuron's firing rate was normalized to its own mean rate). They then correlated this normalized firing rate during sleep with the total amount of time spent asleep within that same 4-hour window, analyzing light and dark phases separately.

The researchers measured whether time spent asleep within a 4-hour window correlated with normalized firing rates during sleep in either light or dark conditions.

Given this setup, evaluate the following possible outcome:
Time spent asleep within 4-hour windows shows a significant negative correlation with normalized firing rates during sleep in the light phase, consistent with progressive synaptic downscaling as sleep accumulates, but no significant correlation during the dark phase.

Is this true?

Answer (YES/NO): NO